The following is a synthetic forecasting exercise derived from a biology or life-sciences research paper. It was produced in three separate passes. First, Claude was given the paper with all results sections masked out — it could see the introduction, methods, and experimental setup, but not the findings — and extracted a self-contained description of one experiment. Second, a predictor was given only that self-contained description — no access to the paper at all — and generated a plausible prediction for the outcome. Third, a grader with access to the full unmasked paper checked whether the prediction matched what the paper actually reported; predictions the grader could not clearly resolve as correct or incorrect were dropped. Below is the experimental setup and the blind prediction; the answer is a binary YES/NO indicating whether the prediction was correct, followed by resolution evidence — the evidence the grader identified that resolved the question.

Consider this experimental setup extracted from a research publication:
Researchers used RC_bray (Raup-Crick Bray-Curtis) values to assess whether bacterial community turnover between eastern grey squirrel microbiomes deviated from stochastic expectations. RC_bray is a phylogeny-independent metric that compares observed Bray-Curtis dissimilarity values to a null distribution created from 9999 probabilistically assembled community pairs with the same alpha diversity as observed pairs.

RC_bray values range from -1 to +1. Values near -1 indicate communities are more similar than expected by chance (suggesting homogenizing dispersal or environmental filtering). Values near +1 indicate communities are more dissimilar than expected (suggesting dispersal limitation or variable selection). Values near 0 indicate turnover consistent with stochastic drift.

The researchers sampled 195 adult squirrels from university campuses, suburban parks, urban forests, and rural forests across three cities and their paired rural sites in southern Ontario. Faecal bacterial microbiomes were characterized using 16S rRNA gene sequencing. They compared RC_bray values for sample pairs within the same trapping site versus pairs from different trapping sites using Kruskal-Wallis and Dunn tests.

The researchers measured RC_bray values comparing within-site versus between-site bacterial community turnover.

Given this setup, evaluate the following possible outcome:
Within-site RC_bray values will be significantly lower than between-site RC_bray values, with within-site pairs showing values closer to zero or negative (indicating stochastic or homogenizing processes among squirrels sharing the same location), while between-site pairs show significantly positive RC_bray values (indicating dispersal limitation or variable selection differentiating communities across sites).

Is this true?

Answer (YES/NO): NO